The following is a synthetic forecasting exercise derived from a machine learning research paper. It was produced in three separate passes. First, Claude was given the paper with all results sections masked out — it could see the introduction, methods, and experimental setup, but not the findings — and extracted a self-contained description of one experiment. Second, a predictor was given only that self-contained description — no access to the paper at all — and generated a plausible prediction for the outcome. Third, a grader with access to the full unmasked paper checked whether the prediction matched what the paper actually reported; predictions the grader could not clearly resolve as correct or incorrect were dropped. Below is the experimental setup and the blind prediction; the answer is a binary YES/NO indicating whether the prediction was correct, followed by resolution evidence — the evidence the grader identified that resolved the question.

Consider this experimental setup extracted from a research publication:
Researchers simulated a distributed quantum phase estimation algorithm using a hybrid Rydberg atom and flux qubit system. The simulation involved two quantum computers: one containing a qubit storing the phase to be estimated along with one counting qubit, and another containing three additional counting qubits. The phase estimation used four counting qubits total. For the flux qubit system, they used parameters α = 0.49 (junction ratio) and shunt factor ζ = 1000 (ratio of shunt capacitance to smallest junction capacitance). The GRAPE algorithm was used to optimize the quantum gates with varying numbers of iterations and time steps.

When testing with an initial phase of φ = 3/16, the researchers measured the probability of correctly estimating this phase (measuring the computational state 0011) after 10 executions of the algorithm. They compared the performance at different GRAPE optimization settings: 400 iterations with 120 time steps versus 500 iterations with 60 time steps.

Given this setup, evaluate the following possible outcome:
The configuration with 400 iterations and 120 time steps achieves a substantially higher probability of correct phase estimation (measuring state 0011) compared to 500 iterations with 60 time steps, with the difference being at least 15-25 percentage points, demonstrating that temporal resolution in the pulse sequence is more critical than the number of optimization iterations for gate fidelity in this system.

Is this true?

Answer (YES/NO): NO